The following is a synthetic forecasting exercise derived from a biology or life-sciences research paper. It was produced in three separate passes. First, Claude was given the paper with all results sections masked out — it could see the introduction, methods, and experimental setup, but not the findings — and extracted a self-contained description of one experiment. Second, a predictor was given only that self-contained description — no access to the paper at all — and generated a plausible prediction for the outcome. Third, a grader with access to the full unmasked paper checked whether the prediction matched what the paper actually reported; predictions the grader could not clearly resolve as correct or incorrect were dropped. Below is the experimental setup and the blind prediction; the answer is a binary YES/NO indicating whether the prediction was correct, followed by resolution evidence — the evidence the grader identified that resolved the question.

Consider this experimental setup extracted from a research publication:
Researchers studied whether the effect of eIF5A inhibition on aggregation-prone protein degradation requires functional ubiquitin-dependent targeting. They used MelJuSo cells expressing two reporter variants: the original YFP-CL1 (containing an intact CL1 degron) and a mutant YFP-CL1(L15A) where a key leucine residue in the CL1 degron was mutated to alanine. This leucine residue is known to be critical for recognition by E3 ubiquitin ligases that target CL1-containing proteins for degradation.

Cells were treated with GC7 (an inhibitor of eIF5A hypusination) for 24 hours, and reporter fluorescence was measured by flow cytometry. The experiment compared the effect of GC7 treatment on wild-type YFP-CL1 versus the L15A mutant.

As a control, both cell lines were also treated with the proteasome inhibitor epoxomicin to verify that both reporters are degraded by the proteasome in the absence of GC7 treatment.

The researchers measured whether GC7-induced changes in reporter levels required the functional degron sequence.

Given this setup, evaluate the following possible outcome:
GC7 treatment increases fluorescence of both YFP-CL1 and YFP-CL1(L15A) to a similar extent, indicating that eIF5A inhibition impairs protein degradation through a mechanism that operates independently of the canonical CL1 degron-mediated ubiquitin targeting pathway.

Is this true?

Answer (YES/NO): NO